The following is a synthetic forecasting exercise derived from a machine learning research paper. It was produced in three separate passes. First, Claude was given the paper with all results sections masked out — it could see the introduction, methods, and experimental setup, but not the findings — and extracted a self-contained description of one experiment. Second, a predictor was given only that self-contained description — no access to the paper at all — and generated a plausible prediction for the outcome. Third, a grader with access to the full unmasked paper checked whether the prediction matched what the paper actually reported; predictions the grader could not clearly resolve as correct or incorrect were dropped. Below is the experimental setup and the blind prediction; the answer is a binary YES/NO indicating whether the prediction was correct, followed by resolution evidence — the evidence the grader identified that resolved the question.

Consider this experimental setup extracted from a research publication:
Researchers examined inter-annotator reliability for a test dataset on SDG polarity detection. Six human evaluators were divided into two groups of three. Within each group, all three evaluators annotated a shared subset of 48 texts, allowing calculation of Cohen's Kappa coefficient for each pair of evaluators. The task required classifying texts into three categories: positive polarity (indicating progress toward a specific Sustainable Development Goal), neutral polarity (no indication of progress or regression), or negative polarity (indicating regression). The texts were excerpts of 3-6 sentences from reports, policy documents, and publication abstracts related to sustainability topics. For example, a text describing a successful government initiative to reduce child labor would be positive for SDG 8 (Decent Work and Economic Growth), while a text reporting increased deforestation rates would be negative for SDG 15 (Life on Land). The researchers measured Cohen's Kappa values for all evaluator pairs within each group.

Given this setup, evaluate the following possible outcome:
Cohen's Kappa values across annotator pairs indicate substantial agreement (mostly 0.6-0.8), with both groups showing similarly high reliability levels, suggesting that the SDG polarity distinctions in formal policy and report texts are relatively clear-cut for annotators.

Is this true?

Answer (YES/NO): NO